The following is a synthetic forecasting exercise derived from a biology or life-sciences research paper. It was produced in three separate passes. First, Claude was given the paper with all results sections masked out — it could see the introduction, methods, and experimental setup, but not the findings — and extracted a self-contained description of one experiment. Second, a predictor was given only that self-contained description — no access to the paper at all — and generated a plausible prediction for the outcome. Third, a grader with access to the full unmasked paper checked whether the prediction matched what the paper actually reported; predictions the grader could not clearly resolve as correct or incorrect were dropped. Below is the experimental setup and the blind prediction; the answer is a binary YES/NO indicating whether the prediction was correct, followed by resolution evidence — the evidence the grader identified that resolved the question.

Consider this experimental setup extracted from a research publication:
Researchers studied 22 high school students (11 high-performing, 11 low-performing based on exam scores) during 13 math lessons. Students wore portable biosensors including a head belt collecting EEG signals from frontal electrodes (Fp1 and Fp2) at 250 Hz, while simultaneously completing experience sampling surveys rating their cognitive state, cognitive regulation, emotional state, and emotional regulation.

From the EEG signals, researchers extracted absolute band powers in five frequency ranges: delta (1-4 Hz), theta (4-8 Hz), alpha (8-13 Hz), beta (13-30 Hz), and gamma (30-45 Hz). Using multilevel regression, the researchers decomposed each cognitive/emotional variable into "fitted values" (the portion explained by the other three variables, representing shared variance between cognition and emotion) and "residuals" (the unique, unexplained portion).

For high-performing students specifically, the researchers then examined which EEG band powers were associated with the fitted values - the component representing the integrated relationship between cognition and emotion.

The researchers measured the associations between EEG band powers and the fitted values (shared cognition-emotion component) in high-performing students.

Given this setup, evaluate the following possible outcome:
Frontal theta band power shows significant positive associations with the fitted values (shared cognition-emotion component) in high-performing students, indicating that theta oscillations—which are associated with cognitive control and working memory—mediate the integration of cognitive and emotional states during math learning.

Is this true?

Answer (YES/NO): NO